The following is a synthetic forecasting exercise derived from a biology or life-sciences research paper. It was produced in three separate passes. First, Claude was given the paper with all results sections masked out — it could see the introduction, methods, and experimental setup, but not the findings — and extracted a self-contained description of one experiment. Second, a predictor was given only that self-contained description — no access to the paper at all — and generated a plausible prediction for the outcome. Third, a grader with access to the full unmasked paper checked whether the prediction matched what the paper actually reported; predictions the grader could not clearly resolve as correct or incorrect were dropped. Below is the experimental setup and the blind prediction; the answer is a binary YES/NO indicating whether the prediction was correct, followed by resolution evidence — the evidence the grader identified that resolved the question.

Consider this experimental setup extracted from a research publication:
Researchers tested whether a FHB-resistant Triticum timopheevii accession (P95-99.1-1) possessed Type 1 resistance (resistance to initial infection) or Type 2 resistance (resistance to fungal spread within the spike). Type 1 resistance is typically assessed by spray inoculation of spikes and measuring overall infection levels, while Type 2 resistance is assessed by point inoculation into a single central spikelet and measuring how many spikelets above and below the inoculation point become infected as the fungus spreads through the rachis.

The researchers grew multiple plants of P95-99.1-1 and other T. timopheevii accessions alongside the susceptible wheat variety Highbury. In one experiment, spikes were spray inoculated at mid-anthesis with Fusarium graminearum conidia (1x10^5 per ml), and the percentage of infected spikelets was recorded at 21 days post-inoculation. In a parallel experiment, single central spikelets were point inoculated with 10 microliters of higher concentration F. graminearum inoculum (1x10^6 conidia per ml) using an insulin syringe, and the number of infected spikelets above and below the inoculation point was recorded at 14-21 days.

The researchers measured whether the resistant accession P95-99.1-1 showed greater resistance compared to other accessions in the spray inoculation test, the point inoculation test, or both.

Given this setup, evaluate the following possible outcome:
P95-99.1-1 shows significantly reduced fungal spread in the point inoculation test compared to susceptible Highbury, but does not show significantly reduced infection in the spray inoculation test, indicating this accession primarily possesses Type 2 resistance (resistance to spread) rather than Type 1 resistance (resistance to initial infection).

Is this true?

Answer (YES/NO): NO